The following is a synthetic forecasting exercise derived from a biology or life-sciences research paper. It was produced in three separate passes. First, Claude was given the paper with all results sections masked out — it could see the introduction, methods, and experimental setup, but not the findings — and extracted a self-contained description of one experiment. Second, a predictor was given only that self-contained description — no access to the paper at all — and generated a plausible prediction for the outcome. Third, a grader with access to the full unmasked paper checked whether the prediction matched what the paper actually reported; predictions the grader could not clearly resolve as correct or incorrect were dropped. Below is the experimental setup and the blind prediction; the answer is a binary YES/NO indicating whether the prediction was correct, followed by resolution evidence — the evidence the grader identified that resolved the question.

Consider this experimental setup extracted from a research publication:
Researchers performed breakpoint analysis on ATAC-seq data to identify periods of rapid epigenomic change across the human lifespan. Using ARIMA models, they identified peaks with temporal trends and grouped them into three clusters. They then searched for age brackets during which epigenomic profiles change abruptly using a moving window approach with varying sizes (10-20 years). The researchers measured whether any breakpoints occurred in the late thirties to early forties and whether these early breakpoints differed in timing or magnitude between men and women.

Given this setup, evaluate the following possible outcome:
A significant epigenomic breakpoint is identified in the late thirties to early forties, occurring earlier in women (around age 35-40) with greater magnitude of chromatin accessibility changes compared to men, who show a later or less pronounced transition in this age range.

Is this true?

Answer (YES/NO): NO